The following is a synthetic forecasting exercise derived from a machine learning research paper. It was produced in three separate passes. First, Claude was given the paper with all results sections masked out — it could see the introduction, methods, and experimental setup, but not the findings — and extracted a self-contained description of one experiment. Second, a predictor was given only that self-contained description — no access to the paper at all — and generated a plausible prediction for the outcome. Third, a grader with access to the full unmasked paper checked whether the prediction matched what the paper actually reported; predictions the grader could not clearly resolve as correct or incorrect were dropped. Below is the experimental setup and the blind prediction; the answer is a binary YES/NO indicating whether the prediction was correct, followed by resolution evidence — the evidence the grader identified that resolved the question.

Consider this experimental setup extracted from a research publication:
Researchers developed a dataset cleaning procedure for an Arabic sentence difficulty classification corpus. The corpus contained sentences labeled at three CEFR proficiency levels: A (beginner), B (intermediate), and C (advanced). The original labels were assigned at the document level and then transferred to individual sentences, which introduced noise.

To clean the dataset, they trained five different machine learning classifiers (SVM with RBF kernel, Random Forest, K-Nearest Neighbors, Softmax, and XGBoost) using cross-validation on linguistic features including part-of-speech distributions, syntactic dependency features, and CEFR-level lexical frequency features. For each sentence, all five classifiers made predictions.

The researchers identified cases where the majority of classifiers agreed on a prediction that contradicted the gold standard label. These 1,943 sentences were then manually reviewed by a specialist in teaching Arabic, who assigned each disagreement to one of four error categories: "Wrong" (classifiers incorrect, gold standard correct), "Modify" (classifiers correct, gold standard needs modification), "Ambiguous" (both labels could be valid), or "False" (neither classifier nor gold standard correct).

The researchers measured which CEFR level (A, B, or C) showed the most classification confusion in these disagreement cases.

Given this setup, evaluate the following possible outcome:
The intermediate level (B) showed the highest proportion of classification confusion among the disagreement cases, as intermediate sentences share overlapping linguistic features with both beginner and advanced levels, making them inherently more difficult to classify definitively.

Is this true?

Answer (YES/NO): YES